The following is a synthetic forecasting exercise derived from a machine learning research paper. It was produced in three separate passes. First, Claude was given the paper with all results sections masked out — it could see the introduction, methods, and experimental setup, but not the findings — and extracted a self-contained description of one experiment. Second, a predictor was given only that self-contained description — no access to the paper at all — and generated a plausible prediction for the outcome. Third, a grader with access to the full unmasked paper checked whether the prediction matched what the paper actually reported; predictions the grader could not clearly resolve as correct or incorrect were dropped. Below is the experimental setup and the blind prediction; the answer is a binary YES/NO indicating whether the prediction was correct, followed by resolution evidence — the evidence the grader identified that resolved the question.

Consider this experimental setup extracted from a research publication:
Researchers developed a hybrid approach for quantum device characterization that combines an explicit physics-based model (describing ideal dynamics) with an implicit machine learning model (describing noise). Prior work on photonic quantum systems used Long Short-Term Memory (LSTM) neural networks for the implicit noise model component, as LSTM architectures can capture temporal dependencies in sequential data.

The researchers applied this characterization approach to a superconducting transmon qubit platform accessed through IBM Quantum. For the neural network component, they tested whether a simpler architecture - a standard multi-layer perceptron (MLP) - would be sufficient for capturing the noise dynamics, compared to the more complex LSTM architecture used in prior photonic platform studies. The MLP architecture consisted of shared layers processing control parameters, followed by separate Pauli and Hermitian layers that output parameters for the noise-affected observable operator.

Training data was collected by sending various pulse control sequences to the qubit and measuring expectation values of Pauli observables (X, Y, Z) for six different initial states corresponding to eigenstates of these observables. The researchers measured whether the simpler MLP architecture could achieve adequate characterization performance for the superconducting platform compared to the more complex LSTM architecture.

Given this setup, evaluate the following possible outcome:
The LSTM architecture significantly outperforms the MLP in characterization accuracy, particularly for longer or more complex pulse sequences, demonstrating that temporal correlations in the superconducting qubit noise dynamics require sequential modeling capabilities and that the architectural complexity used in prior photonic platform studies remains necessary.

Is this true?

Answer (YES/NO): NO